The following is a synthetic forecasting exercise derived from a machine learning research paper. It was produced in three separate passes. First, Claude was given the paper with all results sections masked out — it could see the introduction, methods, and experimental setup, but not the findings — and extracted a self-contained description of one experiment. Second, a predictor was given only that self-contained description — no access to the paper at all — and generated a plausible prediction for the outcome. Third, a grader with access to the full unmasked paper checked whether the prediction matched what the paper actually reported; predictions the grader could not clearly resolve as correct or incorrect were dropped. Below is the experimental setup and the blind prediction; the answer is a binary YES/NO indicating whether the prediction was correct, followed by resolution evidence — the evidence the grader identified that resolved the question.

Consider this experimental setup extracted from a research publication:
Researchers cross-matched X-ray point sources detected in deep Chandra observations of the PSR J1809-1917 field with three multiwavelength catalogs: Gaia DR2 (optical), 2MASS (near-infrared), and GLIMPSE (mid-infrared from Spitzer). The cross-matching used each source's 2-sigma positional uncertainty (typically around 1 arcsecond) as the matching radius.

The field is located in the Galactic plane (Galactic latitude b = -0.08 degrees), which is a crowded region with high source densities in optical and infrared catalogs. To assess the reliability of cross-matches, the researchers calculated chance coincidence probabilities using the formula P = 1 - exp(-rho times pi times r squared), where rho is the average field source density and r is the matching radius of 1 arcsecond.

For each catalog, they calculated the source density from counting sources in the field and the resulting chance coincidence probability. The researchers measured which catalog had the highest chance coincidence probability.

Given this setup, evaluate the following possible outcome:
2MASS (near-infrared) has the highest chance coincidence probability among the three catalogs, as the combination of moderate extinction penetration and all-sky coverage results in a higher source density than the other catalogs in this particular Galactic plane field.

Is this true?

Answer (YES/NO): NO